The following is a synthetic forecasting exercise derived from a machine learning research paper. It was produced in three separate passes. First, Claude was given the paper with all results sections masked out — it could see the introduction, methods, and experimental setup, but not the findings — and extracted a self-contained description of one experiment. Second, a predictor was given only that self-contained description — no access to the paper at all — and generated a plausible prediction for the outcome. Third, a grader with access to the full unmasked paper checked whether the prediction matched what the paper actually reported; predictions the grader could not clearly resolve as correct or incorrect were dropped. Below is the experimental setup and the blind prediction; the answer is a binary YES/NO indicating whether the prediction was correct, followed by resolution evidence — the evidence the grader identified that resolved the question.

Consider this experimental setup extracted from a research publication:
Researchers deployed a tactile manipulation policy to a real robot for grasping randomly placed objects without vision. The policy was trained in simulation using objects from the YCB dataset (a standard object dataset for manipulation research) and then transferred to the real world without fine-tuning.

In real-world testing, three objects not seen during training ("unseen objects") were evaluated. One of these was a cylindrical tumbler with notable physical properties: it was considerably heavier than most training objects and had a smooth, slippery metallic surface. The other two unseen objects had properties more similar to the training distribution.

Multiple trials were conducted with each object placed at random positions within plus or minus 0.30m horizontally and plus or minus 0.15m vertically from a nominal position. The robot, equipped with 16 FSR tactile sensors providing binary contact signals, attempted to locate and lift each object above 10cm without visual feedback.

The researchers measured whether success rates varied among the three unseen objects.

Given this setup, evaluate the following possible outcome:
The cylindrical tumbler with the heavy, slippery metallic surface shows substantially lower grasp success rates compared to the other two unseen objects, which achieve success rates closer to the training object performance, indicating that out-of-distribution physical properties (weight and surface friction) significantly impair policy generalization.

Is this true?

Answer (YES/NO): YES